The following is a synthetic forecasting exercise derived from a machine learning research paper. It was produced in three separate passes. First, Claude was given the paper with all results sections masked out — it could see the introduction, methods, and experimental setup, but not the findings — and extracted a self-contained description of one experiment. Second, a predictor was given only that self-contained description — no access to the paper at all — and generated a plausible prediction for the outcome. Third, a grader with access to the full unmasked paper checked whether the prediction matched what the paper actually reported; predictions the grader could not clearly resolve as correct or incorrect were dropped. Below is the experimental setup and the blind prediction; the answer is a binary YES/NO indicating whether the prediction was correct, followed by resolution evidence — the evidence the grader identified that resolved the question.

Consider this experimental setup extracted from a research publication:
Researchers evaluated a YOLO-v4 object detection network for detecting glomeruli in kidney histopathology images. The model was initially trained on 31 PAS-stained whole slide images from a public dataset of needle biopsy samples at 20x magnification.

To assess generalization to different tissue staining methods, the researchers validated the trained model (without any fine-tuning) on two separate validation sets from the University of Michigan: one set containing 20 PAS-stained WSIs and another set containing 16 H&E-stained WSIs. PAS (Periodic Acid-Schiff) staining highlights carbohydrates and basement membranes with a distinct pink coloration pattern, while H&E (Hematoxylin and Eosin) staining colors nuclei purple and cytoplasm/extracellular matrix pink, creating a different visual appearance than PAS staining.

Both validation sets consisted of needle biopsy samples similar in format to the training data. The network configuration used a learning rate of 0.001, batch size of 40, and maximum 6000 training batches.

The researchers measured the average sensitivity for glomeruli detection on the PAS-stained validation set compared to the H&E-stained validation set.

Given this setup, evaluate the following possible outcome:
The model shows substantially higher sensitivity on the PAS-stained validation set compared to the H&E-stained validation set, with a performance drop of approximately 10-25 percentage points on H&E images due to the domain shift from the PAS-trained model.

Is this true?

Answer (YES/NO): NO